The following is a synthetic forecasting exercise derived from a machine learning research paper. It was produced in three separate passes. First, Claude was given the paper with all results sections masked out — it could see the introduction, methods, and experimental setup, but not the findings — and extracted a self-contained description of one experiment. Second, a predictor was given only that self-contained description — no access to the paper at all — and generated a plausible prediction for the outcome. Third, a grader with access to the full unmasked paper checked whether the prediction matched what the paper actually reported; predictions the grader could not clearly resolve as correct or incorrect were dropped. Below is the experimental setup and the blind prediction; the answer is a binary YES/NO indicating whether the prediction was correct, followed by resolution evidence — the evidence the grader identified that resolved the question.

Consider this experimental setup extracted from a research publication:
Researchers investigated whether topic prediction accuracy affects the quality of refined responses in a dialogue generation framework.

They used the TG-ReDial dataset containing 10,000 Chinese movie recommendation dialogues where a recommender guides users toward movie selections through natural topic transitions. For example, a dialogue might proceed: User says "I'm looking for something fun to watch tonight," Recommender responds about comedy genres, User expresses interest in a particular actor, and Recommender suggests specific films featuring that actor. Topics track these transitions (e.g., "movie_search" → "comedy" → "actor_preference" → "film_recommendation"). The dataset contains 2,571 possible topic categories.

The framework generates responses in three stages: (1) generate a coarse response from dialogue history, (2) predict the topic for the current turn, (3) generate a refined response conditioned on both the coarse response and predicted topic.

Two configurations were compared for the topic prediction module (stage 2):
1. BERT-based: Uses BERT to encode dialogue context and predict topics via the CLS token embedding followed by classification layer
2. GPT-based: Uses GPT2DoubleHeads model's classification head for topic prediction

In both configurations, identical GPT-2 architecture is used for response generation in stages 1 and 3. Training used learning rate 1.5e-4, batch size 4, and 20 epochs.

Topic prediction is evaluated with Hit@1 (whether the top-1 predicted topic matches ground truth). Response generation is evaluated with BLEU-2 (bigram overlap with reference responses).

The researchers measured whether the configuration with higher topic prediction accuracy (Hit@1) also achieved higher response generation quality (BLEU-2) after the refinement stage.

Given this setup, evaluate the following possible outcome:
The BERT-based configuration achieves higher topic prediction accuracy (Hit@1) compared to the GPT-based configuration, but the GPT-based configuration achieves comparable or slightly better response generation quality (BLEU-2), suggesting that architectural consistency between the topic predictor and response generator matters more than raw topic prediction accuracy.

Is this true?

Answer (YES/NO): NO